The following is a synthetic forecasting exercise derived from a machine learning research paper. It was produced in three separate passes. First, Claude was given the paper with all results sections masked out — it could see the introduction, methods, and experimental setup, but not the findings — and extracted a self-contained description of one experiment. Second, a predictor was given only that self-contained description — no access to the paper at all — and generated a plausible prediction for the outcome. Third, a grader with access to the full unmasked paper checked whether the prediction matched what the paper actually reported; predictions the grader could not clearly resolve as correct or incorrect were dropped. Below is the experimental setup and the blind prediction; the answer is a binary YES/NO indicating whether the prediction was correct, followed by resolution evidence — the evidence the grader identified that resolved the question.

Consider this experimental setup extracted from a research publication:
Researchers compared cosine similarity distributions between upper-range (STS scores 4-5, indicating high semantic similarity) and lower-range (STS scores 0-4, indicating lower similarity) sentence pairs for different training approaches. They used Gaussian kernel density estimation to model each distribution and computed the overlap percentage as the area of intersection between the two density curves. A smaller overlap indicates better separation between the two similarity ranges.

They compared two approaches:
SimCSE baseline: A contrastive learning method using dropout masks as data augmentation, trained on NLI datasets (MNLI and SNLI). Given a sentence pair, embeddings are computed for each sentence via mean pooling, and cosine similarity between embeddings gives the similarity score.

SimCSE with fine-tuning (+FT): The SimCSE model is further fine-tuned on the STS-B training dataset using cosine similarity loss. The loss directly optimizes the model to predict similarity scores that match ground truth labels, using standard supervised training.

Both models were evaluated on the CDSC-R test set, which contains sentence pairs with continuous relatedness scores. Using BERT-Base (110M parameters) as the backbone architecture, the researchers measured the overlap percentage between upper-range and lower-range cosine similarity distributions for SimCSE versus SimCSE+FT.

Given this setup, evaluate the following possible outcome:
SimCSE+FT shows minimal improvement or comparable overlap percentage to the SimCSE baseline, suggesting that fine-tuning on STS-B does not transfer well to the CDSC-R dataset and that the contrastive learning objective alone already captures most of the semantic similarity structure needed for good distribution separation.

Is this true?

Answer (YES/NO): NO